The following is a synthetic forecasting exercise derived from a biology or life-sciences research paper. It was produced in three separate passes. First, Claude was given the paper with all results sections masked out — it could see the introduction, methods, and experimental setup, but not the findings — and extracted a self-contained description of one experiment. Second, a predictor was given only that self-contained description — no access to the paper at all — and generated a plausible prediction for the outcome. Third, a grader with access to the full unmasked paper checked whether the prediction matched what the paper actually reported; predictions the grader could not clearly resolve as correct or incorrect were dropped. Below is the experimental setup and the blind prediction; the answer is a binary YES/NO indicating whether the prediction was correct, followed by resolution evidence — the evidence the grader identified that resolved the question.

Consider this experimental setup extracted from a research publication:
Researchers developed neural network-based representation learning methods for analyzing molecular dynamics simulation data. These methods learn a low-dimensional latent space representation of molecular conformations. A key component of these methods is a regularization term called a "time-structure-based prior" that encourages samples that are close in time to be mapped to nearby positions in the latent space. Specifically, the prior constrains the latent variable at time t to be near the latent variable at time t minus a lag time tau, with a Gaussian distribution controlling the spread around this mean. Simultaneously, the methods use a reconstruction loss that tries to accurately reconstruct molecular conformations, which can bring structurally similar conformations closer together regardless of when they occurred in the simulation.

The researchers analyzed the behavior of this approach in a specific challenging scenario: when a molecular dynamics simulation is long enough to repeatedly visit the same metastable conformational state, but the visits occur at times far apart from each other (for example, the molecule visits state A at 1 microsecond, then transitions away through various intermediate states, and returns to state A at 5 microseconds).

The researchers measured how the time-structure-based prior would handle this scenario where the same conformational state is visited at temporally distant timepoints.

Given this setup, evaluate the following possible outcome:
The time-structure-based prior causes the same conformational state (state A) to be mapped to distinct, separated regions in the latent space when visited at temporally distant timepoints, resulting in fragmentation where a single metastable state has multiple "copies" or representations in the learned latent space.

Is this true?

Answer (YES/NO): YES